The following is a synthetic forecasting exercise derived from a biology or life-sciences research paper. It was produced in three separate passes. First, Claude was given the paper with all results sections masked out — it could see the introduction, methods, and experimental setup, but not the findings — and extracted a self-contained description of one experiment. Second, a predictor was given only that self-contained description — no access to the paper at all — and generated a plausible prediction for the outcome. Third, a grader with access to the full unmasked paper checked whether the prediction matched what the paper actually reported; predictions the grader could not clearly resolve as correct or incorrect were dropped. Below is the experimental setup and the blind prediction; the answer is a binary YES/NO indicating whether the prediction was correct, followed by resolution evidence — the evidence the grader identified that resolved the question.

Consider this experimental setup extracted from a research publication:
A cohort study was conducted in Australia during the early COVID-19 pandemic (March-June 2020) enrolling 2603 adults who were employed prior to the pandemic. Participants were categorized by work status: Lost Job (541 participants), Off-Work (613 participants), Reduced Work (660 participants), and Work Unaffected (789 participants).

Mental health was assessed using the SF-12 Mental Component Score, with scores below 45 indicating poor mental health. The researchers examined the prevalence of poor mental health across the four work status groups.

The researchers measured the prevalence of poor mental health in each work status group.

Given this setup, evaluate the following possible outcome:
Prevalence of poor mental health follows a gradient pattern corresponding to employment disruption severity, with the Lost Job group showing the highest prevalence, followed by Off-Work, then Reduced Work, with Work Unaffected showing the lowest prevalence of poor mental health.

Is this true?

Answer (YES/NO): YES